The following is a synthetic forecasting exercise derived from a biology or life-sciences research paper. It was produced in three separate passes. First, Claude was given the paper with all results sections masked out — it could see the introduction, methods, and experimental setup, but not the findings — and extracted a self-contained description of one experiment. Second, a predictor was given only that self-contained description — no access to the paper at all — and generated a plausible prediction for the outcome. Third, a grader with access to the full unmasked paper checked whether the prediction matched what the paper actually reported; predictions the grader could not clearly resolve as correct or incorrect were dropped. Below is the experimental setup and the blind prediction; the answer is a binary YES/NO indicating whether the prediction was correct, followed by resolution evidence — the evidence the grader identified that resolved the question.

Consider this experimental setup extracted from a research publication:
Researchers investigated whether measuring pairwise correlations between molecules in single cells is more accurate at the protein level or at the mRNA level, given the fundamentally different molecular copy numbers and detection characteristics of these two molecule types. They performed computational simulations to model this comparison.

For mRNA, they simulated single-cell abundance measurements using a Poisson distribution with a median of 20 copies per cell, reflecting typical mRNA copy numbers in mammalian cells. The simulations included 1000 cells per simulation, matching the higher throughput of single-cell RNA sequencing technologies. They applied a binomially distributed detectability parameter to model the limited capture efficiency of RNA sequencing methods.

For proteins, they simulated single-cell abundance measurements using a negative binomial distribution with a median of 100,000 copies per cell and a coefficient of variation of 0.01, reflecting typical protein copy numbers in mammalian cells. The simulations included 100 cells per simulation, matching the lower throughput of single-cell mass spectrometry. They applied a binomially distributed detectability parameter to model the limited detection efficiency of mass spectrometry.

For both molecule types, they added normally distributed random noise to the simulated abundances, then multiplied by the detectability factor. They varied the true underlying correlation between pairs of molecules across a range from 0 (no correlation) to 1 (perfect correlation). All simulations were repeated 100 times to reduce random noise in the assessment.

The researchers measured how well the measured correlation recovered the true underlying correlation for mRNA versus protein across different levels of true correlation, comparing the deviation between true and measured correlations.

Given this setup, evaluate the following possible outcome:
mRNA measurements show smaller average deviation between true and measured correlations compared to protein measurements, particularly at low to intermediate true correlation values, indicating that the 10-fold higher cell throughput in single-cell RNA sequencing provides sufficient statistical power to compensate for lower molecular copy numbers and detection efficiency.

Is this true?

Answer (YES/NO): NO